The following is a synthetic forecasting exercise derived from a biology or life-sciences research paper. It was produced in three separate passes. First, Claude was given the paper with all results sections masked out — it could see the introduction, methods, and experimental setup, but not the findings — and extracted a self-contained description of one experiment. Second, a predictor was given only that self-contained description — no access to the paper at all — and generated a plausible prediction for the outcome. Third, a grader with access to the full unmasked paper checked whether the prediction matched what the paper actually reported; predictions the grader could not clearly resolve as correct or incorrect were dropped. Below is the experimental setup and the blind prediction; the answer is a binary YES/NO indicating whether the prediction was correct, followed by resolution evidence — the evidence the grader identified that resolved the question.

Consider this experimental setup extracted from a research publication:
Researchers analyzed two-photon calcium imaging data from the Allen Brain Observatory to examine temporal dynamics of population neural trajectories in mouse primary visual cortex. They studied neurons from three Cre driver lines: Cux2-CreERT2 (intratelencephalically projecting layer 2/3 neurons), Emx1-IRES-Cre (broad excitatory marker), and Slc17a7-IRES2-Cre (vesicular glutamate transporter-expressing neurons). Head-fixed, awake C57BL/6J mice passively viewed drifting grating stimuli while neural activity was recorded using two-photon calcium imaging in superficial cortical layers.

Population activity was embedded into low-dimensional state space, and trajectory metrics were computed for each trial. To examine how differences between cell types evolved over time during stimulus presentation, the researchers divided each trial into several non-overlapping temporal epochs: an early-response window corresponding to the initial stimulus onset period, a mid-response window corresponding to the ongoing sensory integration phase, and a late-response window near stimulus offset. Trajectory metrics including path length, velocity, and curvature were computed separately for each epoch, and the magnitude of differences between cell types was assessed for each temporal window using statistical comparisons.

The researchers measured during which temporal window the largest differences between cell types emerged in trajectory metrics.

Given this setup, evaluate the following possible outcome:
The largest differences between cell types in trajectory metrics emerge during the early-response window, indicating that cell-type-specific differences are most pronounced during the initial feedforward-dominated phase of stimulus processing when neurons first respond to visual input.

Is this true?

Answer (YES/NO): NO